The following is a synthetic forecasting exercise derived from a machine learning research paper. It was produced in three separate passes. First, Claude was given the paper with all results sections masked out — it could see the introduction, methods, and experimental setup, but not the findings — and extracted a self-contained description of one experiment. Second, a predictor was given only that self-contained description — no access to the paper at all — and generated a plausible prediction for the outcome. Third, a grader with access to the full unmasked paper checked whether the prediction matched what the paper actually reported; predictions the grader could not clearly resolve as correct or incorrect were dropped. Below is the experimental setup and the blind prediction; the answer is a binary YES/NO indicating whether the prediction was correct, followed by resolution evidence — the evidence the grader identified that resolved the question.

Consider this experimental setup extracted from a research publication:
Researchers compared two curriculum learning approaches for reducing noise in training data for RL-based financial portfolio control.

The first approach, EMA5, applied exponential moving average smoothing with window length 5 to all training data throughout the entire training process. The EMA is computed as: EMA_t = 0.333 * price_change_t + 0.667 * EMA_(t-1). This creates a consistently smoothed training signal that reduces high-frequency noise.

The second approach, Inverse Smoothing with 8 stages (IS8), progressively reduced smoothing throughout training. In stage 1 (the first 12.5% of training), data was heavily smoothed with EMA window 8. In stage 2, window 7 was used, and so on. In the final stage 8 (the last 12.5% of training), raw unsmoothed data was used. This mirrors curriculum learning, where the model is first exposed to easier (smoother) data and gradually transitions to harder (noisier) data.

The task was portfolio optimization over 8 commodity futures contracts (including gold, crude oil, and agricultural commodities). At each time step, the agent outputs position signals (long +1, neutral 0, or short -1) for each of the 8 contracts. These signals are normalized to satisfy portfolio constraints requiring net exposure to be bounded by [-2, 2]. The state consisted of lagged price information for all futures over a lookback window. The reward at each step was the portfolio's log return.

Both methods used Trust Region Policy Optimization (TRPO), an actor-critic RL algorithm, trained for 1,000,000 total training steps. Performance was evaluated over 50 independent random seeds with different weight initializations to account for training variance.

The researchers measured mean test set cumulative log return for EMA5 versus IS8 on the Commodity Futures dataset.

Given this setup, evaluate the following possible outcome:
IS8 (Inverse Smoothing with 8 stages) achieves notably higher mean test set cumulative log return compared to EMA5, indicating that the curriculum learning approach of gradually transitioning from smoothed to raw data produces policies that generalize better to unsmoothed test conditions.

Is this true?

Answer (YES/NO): YES